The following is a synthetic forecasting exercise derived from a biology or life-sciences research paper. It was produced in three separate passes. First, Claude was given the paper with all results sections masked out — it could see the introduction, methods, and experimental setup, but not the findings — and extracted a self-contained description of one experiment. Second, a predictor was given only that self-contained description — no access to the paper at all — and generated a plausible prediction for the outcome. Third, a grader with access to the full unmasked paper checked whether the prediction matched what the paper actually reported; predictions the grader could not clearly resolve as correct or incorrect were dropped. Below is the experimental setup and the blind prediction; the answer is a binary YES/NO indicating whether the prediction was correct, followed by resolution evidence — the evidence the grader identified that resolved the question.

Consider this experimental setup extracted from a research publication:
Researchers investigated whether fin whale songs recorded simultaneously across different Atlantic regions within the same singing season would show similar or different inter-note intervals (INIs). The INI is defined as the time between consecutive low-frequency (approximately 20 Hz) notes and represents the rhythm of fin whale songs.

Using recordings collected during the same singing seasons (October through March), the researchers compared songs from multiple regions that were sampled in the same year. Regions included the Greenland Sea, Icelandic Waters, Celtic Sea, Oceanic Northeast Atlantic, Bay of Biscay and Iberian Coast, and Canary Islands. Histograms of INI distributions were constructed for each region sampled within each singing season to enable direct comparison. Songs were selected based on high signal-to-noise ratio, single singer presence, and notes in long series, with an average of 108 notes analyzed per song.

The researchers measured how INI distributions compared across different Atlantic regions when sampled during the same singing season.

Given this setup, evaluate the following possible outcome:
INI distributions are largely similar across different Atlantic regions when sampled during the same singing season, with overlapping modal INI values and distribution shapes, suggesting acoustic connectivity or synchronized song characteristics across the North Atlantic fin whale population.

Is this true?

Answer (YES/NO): YES